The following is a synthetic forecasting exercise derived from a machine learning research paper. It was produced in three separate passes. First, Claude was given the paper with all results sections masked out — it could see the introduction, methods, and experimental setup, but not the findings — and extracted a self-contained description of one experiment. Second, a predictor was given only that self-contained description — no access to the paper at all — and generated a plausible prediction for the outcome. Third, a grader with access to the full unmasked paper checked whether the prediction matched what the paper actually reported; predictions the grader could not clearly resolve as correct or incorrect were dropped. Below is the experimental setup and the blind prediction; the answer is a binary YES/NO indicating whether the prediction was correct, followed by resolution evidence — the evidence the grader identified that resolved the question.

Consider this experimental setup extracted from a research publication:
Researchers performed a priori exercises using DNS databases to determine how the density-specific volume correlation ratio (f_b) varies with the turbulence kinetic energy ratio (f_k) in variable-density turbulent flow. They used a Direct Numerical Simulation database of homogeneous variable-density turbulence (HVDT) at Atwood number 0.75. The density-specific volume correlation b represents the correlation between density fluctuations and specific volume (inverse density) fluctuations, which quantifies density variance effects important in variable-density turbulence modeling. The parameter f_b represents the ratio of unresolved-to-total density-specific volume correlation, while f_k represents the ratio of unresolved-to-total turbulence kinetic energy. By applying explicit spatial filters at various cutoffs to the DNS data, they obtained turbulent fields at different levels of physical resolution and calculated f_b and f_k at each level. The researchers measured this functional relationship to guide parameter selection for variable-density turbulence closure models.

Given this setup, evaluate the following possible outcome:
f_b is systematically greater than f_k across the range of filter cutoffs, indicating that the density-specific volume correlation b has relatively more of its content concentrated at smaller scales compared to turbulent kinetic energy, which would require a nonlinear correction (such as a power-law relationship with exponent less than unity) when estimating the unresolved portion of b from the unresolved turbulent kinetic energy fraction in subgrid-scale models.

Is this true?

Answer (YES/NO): NO